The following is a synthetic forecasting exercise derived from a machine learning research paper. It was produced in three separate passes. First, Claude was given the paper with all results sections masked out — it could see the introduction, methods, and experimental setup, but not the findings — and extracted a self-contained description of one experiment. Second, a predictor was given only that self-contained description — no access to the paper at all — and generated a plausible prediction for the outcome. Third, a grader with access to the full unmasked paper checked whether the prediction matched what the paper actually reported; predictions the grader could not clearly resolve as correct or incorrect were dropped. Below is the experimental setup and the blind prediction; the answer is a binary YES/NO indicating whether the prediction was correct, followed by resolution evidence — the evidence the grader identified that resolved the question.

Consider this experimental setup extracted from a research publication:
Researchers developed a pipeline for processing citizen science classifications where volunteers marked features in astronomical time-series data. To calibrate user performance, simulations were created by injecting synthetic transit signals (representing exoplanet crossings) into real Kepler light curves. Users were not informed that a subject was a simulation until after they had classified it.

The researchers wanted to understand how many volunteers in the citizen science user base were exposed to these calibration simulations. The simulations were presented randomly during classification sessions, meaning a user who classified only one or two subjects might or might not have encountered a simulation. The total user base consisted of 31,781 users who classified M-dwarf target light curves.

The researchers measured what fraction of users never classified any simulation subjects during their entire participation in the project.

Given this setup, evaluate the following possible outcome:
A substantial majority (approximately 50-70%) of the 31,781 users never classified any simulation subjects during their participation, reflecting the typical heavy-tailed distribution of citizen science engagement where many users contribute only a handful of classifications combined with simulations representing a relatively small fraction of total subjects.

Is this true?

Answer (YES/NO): YES